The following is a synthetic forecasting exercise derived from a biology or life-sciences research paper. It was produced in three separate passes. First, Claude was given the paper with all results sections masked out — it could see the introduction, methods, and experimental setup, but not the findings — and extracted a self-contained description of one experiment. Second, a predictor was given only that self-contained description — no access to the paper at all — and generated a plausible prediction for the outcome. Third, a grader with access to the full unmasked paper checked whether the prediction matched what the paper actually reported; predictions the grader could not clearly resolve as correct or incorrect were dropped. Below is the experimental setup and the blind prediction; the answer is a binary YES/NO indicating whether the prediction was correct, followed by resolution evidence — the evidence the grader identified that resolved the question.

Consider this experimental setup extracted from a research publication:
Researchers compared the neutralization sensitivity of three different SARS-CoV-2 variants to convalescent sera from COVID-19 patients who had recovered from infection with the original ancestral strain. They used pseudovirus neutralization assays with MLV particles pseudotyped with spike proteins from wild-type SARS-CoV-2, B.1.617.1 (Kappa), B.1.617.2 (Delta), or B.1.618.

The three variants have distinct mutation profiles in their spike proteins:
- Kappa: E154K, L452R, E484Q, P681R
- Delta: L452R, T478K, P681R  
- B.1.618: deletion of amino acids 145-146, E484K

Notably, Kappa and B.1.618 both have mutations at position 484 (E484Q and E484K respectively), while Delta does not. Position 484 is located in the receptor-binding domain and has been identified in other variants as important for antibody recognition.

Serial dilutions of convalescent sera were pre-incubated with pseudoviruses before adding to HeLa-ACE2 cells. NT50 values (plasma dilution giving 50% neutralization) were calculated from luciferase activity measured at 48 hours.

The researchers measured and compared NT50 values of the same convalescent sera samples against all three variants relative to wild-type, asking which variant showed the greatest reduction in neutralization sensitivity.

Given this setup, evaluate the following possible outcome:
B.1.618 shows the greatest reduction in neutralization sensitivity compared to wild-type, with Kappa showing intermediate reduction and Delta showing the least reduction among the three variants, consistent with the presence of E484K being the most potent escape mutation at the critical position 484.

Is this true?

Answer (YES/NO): NO